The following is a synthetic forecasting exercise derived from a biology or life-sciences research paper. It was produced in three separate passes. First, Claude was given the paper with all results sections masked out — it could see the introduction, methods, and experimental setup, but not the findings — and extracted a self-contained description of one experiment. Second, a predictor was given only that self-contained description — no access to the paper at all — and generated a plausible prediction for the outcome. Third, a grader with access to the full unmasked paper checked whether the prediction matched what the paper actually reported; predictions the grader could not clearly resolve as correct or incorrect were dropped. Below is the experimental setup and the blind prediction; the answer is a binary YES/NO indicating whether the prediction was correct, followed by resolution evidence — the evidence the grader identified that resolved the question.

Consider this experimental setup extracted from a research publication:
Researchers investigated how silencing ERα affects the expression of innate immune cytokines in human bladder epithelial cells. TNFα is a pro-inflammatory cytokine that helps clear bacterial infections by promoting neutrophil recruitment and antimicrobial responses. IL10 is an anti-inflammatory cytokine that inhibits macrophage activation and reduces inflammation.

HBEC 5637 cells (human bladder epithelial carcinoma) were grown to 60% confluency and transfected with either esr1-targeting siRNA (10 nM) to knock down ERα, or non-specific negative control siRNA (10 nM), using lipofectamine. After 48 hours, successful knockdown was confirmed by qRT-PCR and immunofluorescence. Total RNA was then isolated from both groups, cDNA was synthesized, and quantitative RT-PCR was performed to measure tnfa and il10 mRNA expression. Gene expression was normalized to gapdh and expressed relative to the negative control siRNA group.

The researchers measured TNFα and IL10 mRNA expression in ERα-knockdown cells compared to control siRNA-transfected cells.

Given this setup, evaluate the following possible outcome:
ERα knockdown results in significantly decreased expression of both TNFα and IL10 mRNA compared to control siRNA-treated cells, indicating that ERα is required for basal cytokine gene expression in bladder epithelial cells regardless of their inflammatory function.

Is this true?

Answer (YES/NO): NO